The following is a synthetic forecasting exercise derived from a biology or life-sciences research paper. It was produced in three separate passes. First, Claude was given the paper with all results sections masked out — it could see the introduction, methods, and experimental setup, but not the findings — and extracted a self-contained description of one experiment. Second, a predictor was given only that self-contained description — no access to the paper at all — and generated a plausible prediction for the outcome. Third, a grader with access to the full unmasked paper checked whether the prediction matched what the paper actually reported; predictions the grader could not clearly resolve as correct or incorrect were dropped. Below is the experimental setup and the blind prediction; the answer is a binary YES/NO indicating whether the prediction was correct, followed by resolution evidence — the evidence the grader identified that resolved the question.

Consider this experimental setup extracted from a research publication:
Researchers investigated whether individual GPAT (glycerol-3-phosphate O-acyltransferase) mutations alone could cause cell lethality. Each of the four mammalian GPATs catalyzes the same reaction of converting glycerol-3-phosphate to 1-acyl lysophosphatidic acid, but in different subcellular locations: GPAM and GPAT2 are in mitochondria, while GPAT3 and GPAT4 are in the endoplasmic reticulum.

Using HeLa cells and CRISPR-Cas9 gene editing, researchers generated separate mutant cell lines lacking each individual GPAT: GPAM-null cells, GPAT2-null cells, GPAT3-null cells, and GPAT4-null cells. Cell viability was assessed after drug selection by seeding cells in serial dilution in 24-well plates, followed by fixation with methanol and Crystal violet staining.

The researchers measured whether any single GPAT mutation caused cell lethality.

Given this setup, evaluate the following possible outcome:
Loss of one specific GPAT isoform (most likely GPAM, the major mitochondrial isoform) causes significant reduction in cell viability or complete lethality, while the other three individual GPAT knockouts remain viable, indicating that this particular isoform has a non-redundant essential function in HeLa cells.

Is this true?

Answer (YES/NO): NO